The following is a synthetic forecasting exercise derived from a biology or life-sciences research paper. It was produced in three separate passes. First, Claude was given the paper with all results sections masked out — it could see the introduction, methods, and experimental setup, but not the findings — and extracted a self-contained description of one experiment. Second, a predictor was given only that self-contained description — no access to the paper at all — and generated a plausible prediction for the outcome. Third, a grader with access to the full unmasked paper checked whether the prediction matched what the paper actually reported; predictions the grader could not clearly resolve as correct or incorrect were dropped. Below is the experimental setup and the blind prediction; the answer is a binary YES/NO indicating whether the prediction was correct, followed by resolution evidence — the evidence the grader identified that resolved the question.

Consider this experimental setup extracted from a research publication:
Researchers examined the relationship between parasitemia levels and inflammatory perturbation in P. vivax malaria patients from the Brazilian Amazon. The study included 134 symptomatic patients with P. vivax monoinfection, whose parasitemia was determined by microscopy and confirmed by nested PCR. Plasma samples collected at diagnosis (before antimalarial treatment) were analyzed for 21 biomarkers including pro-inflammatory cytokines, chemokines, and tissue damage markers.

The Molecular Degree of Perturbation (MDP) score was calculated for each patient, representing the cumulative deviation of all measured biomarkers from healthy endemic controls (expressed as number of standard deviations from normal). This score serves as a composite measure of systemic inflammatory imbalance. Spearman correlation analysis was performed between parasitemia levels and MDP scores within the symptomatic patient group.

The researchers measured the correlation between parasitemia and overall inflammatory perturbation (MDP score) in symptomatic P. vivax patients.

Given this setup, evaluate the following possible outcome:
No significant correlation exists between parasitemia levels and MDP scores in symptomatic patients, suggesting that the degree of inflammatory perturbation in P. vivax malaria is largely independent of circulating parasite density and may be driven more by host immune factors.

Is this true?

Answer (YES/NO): YES